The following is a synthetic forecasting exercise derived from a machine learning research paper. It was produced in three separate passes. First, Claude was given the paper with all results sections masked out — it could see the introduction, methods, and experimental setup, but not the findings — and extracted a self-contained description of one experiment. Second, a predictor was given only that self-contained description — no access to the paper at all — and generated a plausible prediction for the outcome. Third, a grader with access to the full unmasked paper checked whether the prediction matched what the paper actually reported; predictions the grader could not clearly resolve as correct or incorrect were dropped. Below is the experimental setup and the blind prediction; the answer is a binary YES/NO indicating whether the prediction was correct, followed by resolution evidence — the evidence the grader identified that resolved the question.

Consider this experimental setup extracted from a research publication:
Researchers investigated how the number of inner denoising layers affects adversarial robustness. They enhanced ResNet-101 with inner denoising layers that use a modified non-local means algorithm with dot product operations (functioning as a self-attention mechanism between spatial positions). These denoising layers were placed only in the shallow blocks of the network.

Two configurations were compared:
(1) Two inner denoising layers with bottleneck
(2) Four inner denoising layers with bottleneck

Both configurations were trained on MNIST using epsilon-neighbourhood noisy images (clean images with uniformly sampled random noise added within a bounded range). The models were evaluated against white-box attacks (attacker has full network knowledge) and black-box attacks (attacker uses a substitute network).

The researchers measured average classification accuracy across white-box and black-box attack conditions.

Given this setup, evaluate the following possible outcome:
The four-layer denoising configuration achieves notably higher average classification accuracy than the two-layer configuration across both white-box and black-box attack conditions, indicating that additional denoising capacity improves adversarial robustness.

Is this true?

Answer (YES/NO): NO